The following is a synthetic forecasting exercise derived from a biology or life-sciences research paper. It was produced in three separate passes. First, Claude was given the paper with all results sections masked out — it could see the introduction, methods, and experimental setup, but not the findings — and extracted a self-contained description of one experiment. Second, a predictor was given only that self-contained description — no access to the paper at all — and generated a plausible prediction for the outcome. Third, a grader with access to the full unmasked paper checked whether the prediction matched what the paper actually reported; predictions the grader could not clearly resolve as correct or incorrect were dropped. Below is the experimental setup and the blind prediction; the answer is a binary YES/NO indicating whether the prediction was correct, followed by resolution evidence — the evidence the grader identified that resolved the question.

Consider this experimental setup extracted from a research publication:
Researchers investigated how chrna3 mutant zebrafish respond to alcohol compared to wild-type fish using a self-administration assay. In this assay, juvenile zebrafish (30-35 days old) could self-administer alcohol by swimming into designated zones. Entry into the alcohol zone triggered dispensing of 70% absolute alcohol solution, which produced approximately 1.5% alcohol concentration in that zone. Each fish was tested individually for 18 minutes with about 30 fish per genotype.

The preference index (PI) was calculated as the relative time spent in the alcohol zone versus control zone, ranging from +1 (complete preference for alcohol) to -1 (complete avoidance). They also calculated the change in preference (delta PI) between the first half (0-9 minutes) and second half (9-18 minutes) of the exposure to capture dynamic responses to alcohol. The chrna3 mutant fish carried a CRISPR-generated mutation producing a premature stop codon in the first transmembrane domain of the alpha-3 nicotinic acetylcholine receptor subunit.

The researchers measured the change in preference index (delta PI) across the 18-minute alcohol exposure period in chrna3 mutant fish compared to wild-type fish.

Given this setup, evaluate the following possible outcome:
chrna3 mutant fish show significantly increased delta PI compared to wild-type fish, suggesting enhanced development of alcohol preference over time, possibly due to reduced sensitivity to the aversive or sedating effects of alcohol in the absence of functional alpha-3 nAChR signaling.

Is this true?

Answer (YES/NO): YES